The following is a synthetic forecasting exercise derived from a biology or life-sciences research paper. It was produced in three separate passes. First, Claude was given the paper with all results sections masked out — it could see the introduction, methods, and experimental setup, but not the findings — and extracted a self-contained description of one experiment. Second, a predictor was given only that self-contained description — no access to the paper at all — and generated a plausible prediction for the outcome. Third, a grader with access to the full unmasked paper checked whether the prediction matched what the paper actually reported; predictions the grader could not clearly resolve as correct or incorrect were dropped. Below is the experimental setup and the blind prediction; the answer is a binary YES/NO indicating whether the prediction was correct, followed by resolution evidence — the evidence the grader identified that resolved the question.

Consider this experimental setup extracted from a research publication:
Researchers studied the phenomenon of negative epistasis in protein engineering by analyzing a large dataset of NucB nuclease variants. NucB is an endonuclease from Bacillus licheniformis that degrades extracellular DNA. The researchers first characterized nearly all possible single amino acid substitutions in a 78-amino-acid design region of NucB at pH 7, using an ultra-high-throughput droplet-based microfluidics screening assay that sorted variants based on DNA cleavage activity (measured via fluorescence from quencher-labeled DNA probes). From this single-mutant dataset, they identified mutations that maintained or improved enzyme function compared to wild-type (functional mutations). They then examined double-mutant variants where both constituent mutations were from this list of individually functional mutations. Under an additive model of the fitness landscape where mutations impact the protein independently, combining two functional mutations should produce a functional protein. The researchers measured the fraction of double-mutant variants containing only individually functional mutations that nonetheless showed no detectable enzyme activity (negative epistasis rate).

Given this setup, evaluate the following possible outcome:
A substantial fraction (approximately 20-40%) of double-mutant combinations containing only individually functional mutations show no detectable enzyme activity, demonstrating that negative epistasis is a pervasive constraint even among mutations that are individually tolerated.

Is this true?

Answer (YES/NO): NO